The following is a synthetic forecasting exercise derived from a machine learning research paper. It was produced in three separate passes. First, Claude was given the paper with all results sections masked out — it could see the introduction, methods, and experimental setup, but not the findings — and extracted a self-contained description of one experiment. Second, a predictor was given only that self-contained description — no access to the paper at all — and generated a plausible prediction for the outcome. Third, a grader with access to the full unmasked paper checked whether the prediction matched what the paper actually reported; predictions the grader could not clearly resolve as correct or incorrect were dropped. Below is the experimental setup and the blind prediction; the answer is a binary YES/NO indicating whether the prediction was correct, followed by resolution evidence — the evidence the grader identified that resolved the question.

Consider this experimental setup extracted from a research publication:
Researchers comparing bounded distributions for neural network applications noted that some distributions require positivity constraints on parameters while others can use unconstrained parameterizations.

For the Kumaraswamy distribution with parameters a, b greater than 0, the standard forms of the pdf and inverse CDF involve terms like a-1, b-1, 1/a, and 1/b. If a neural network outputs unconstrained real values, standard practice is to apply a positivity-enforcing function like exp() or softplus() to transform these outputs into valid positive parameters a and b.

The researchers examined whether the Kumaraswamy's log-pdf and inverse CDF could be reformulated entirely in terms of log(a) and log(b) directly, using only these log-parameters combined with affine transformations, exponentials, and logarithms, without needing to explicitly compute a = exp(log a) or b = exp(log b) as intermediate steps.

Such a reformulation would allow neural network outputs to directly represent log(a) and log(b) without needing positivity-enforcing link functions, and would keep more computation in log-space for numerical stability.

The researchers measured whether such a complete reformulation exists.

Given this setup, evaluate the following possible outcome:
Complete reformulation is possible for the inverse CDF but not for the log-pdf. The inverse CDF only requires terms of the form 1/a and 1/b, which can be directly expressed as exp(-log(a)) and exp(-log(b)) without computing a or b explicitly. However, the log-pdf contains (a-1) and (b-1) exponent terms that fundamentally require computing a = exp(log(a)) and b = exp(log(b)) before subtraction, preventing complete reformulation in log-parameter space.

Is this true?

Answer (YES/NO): NO